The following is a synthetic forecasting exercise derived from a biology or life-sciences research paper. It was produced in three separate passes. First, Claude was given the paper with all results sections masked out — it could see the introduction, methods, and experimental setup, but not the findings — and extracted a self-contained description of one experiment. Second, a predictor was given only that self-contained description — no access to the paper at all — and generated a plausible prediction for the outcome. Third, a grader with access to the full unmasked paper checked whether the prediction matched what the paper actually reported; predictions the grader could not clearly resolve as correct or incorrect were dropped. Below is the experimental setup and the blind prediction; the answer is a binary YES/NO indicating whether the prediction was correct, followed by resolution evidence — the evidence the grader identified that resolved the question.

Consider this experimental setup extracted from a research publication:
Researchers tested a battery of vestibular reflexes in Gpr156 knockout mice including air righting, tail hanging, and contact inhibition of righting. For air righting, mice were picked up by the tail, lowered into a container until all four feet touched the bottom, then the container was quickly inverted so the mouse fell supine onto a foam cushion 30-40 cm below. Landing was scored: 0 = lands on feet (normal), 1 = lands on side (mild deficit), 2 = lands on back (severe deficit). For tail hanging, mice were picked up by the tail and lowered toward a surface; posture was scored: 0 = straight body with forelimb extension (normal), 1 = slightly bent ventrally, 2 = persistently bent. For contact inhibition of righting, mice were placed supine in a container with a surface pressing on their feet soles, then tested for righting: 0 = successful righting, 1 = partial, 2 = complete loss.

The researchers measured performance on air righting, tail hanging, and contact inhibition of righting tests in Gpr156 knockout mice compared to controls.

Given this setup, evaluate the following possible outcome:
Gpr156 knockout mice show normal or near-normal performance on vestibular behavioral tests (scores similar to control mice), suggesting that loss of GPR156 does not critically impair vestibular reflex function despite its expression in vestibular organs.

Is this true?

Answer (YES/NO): YES